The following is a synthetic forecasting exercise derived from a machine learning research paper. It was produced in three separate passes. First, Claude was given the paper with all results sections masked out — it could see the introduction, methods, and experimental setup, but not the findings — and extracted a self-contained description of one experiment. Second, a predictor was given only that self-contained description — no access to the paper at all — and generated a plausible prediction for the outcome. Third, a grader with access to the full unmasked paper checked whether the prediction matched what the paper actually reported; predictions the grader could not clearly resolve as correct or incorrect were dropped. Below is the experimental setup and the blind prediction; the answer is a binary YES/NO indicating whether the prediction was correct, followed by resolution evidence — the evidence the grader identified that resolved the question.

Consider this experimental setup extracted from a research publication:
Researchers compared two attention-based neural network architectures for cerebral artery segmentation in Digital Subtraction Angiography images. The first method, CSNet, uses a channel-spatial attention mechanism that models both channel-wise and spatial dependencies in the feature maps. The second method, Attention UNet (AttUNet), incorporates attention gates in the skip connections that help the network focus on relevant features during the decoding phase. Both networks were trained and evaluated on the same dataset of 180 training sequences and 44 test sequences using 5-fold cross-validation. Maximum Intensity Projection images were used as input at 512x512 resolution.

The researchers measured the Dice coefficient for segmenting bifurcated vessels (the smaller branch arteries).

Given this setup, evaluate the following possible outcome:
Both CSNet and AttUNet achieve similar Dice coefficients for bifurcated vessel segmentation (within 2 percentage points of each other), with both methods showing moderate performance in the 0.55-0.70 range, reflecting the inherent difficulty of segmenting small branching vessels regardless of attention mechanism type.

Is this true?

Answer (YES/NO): NO